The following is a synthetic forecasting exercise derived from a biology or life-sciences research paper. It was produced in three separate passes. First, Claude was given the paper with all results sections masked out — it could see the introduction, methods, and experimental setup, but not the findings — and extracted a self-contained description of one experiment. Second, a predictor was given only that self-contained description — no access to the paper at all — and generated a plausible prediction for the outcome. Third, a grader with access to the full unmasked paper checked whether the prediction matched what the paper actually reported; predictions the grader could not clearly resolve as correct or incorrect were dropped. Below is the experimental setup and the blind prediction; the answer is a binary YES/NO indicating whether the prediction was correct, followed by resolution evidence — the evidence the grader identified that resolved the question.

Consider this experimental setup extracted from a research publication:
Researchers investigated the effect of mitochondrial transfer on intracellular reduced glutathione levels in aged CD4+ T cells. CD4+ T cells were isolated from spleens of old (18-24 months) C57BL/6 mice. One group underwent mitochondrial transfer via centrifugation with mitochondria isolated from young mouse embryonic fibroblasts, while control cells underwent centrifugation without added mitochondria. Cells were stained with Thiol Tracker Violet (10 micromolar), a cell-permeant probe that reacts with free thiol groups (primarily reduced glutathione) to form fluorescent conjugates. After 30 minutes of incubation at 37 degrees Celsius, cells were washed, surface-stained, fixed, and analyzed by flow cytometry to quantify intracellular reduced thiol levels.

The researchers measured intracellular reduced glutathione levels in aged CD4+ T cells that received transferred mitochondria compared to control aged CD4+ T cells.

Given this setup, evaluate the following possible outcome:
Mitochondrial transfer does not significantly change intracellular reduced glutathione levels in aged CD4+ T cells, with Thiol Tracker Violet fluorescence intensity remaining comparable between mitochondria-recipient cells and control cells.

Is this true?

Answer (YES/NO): YES